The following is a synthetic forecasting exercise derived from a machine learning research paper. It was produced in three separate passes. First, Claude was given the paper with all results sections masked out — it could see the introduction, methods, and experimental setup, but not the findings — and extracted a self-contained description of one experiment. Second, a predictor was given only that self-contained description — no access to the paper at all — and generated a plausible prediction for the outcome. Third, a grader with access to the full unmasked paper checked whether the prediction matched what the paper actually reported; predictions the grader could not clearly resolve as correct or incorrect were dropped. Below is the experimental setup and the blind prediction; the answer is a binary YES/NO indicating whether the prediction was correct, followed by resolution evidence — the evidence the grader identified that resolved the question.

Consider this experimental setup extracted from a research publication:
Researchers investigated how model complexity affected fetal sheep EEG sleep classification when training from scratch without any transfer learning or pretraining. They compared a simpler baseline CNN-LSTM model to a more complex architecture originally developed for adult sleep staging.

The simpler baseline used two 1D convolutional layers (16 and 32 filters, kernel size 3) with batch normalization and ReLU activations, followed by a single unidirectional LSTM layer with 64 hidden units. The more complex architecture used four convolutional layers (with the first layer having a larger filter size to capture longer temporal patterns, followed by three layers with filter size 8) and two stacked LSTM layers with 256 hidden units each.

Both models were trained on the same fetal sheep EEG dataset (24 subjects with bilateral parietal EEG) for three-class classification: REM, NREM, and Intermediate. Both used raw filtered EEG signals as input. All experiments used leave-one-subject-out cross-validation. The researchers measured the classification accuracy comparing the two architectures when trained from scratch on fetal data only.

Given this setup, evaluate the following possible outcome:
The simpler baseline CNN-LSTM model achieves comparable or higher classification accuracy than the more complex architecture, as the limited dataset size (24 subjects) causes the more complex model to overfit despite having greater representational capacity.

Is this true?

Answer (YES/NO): NO